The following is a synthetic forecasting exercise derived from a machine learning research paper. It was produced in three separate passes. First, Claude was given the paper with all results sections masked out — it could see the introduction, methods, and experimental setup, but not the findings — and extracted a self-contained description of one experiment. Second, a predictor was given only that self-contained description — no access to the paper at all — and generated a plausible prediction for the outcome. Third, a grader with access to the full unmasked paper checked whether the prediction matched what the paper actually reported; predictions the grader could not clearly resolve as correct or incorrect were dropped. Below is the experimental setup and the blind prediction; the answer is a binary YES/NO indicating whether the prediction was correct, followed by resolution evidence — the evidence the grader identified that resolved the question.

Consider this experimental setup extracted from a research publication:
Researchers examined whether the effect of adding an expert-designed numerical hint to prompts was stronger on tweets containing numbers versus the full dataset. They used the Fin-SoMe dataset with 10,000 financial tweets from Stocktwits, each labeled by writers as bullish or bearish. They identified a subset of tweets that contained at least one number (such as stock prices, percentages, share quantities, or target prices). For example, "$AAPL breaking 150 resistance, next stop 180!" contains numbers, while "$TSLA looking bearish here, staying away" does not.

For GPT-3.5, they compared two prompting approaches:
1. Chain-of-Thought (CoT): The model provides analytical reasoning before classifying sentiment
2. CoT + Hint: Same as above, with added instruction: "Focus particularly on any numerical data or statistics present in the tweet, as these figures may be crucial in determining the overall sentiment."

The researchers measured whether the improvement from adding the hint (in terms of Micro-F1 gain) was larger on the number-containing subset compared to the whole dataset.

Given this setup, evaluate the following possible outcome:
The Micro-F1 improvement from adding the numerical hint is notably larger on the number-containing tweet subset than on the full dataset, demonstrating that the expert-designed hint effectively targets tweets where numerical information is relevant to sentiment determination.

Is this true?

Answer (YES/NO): NO